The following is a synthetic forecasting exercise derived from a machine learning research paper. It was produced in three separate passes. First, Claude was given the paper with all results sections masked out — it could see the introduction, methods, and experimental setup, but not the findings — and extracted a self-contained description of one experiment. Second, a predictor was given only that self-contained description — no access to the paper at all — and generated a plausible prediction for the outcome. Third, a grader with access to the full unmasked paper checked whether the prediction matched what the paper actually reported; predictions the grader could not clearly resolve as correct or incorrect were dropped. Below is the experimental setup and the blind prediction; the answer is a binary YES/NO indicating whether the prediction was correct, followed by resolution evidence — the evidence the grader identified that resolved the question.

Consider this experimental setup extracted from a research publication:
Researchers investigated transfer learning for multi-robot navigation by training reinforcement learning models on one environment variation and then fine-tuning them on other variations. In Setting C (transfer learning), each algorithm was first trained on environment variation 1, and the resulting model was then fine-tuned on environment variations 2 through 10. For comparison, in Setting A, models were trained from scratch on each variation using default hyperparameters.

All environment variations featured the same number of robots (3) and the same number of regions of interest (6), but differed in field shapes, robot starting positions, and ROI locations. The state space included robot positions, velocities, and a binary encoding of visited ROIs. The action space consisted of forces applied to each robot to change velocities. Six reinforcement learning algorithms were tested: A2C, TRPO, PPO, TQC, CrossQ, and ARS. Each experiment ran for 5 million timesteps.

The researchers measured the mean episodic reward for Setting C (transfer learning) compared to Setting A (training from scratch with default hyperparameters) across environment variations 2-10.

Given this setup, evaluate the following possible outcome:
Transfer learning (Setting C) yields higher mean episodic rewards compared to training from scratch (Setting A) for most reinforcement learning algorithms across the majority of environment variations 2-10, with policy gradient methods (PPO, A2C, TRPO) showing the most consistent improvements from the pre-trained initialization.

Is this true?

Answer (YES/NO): NO